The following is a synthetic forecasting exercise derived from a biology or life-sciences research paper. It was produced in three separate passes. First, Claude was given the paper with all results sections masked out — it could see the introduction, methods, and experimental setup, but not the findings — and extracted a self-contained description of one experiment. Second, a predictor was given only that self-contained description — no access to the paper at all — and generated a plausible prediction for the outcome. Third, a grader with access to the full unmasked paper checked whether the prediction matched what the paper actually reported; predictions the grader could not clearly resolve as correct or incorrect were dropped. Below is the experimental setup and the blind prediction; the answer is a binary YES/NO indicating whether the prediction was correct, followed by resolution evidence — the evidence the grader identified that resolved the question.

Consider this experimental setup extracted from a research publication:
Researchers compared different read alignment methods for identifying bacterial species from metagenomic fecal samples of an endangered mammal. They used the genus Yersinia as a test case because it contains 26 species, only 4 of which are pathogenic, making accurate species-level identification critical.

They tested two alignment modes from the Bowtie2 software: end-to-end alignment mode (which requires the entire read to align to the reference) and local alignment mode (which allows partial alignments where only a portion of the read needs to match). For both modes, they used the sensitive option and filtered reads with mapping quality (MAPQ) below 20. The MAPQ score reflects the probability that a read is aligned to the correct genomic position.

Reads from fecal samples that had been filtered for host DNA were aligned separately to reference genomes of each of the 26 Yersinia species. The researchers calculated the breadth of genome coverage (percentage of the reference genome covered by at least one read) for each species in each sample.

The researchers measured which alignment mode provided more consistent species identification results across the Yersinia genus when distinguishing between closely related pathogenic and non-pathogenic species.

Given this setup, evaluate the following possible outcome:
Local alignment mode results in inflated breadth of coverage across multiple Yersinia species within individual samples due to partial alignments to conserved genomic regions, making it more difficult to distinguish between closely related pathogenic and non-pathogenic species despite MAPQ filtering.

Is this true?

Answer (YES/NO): NO